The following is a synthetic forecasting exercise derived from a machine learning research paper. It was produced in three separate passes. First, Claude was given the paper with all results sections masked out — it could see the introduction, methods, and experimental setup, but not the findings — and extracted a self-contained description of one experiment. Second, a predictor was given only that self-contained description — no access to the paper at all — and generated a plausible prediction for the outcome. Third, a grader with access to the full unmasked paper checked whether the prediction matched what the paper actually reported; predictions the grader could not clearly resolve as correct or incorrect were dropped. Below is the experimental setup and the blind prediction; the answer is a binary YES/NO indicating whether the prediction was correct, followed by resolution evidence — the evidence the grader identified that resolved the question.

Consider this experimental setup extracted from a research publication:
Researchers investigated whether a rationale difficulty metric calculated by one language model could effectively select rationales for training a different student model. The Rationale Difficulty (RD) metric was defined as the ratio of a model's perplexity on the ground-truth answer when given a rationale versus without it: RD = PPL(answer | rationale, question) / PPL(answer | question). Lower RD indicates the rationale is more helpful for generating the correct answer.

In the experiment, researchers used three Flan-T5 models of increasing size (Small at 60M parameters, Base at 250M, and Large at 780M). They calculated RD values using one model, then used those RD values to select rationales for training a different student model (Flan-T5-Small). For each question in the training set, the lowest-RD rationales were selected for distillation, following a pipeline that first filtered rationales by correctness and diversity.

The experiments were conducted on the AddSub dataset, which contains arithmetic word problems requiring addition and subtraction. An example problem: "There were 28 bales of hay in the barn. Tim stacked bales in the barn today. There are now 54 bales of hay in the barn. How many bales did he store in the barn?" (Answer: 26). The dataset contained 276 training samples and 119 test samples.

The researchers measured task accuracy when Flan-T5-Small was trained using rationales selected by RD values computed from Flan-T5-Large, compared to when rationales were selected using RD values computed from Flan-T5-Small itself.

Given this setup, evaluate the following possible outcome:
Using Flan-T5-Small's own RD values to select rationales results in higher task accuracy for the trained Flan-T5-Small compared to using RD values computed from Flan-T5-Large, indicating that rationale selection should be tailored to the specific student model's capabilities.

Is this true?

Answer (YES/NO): NO